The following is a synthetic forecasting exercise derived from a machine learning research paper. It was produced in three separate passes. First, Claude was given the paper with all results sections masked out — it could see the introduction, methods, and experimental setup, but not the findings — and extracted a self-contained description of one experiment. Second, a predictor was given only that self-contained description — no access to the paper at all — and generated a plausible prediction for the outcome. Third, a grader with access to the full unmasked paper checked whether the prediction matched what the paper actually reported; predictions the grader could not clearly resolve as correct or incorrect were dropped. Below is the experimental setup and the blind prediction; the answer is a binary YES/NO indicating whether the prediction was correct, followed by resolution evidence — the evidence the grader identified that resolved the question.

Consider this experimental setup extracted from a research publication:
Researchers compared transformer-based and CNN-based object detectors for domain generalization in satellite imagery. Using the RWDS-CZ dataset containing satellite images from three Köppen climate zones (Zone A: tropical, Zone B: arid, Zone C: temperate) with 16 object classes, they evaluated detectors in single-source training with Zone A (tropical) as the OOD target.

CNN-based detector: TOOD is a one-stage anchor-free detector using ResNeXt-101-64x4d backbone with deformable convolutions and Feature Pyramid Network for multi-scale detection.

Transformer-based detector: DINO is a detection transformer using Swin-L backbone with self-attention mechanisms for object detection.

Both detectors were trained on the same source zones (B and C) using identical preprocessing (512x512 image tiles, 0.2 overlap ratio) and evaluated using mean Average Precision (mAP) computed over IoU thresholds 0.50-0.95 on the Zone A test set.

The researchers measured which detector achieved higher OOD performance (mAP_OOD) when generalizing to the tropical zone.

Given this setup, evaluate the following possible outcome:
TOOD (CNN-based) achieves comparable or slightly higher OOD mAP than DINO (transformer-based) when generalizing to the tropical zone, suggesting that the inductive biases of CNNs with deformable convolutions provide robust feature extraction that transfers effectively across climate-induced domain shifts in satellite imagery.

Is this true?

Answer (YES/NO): NO